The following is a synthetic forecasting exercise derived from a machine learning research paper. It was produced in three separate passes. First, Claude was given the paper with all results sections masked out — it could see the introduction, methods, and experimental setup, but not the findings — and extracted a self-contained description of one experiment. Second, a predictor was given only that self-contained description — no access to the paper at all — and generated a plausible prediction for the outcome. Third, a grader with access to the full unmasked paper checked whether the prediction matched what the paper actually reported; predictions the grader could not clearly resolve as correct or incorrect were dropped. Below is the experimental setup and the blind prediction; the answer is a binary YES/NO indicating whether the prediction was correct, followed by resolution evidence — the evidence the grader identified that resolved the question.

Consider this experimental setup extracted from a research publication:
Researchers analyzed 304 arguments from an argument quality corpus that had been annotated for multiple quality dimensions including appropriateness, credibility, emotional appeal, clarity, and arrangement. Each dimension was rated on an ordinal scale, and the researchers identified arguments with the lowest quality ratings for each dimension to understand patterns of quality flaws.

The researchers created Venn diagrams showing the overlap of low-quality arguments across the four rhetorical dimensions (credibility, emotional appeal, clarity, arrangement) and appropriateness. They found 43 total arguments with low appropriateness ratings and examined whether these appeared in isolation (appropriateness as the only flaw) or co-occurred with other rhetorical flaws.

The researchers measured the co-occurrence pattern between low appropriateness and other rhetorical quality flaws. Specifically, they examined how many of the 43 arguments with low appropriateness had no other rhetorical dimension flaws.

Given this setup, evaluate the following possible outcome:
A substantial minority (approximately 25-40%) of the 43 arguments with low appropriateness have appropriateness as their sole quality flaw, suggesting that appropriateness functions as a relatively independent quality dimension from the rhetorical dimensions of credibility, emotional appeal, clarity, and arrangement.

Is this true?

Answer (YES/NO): NO